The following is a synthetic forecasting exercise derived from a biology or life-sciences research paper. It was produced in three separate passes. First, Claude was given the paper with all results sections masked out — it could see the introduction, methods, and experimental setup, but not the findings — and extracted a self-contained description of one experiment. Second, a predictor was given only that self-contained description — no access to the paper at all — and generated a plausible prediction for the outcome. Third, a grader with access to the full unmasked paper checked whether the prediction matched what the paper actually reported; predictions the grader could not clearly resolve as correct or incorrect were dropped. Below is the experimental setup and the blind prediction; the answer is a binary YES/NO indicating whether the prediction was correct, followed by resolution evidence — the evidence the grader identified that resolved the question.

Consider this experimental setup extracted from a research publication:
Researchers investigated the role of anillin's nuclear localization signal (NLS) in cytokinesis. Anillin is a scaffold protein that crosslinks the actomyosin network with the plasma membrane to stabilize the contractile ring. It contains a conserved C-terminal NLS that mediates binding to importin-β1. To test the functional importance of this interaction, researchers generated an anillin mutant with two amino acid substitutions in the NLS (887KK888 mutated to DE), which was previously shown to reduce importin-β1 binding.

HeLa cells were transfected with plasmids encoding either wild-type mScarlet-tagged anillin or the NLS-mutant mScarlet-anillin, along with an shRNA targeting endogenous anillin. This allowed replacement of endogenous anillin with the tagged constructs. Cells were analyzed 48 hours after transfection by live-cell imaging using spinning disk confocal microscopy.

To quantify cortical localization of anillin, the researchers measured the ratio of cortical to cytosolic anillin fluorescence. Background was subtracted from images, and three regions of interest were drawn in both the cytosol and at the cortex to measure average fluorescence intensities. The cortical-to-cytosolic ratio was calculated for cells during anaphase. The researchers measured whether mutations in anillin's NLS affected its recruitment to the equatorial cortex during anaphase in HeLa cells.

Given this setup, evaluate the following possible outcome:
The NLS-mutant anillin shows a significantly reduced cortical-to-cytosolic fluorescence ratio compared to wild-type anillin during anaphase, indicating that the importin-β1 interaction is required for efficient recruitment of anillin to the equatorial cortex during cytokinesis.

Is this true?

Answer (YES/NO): YES